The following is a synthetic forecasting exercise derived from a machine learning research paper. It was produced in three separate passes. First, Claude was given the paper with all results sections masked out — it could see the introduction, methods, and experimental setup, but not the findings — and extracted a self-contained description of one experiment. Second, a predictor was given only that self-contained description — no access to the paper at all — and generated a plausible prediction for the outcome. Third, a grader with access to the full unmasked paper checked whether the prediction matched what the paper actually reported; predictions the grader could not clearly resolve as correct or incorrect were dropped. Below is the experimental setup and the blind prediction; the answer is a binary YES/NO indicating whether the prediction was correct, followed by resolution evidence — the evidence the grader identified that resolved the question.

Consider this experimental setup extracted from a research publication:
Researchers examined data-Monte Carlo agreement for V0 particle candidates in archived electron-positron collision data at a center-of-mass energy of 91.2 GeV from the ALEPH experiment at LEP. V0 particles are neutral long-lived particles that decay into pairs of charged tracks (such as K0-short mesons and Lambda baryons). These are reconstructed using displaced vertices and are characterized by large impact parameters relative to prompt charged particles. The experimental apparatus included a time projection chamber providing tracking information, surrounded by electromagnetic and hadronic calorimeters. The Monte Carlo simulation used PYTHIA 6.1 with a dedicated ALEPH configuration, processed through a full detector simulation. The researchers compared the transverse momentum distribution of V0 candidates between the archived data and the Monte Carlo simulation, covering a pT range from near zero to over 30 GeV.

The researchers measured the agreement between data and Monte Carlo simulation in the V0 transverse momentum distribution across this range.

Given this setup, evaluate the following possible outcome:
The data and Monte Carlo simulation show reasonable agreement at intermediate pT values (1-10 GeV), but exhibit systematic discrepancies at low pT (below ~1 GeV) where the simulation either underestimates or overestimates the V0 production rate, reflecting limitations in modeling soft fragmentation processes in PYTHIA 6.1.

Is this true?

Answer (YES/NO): NO